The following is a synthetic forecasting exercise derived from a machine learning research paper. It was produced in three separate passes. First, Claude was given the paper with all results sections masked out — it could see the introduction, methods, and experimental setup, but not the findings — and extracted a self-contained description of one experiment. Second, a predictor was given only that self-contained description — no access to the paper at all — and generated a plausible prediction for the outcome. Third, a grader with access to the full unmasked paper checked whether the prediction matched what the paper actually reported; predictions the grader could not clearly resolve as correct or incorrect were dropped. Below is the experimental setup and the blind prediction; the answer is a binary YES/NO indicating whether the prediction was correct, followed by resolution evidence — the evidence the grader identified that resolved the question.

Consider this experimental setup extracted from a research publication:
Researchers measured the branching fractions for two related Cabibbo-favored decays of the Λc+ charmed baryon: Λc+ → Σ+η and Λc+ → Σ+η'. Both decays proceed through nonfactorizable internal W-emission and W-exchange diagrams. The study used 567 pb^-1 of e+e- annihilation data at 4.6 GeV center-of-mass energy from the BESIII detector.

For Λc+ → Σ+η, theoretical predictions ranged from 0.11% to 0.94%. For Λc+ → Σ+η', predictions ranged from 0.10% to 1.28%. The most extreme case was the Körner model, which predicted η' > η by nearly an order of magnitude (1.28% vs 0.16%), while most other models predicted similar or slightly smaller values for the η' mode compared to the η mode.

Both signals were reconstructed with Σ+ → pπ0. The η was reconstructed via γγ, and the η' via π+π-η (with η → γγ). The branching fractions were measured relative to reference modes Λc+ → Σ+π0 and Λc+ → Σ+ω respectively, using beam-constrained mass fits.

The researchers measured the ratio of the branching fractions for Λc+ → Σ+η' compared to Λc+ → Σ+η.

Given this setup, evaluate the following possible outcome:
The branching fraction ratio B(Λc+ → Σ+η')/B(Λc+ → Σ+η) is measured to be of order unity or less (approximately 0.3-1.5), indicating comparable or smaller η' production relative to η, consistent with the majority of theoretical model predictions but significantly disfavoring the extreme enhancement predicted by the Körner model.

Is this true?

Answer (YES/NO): NO